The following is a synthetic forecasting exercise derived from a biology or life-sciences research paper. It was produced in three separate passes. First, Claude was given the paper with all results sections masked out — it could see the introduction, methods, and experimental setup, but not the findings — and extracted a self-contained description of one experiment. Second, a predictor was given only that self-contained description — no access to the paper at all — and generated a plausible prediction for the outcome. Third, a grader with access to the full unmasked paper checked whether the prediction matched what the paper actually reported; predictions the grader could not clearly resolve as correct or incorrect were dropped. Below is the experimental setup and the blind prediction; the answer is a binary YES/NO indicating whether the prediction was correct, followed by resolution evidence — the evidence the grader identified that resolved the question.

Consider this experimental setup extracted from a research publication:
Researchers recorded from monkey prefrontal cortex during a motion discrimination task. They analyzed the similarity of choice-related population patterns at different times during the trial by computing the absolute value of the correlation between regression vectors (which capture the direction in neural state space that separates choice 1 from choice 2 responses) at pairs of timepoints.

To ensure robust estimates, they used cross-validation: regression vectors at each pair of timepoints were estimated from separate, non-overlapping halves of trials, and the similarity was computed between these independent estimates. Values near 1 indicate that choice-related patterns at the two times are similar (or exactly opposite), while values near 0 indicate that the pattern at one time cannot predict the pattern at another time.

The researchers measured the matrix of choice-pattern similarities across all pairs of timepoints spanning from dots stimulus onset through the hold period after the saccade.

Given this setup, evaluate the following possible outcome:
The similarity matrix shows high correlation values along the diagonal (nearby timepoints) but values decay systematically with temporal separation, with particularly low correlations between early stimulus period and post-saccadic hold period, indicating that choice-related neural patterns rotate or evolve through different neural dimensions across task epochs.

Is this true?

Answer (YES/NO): NO